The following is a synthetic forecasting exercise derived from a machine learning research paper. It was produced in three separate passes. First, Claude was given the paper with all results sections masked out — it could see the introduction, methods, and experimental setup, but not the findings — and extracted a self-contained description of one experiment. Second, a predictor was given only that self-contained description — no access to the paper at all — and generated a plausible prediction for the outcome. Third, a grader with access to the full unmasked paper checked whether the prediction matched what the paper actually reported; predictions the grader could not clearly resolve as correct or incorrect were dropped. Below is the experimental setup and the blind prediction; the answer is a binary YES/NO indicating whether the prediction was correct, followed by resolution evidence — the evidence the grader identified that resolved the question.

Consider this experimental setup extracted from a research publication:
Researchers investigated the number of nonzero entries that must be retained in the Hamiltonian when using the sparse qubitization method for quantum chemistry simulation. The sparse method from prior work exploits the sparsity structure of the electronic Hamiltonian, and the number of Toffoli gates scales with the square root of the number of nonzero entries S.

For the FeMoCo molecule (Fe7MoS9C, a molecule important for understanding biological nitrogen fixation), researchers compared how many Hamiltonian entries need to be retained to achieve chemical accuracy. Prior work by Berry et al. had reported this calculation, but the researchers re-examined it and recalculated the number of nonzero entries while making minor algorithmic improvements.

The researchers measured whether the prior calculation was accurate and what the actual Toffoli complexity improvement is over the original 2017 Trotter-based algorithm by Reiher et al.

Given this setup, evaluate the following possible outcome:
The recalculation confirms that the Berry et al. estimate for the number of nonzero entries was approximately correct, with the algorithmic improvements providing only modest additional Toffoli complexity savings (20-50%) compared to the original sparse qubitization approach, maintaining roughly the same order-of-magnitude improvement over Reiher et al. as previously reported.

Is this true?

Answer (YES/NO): NO